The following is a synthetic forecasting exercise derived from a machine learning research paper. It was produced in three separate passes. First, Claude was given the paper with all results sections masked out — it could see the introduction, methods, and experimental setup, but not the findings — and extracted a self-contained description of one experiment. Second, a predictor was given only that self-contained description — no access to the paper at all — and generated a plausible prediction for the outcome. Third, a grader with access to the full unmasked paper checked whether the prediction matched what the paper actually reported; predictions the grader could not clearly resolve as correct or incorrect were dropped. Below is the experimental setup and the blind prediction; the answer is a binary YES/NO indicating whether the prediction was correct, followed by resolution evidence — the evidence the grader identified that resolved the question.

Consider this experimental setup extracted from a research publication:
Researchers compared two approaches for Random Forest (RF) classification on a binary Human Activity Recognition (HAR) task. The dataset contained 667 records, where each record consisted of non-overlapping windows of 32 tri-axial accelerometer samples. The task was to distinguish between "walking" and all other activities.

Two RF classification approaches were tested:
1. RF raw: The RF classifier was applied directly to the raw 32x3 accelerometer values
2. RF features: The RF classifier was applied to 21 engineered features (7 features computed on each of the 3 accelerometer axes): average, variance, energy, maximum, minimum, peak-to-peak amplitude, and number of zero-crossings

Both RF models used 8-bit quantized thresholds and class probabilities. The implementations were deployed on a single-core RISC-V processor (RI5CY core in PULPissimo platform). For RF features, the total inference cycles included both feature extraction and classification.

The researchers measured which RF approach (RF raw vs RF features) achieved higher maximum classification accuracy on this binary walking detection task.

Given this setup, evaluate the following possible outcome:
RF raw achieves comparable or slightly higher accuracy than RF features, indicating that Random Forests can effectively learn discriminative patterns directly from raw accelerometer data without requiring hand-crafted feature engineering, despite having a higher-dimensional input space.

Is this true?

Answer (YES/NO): NO